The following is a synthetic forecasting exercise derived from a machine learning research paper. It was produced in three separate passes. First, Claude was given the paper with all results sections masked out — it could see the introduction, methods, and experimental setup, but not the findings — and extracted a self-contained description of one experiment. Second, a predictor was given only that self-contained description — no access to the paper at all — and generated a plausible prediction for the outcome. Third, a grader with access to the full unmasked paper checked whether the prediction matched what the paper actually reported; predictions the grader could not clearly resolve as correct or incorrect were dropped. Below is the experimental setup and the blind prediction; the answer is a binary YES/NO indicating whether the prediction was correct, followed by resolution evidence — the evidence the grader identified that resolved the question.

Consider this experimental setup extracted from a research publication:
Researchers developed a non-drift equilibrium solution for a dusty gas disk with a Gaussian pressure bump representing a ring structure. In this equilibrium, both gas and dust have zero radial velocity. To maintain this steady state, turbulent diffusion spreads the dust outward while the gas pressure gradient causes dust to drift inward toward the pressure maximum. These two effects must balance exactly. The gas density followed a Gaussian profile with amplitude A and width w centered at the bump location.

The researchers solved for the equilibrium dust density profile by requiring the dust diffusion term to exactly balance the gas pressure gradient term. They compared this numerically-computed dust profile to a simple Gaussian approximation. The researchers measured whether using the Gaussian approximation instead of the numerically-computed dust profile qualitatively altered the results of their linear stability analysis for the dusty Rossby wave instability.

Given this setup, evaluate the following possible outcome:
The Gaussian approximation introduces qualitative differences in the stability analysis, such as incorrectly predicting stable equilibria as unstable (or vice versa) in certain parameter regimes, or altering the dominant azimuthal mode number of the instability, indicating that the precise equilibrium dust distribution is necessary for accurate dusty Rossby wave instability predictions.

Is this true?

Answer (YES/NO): NO